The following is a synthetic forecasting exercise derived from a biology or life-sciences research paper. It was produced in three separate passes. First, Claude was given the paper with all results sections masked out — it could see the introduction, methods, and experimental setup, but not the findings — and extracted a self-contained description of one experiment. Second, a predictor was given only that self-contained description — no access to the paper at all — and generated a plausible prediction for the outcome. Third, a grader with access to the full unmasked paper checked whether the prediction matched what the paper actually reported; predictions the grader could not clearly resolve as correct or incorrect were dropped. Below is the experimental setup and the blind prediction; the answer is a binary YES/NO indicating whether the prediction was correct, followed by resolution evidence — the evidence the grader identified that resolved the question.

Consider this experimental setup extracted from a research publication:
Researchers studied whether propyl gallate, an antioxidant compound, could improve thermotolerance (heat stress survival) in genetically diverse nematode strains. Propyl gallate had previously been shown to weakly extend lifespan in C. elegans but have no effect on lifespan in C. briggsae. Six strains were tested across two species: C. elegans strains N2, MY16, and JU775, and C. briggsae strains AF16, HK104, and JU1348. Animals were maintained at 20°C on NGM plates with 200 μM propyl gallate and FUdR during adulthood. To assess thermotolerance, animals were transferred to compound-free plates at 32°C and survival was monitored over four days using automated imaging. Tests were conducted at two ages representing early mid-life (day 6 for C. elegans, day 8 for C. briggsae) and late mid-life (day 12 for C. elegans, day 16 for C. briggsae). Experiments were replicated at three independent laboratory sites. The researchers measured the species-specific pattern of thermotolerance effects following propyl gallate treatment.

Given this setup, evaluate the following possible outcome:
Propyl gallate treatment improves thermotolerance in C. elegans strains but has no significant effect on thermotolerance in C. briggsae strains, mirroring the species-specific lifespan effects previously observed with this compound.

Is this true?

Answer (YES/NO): YES